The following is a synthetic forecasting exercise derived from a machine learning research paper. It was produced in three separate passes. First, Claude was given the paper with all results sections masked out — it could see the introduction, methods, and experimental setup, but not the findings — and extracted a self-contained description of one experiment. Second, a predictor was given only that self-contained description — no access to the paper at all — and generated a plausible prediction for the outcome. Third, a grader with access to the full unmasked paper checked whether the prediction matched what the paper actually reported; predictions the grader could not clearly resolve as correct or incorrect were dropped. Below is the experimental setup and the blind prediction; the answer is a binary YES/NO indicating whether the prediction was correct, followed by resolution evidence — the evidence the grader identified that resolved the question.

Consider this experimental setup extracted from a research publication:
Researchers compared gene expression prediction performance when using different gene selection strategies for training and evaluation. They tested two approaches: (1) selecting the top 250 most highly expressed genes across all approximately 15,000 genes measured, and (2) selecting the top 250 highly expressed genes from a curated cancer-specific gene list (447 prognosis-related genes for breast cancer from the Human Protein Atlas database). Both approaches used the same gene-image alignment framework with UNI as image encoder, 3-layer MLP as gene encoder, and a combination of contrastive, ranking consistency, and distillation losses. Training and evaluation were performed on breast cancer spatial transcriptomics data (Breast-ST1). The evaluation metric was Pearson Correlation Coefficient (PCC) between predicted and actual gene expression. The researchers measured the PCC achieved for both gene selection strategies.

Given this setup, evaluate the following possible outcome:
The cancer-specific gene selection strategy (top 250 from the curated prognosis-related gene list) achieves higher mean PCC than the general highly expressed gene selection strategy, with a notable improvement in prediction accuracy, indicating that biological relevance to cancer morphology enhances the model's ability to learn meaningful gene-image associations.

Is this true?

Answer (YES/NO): NO